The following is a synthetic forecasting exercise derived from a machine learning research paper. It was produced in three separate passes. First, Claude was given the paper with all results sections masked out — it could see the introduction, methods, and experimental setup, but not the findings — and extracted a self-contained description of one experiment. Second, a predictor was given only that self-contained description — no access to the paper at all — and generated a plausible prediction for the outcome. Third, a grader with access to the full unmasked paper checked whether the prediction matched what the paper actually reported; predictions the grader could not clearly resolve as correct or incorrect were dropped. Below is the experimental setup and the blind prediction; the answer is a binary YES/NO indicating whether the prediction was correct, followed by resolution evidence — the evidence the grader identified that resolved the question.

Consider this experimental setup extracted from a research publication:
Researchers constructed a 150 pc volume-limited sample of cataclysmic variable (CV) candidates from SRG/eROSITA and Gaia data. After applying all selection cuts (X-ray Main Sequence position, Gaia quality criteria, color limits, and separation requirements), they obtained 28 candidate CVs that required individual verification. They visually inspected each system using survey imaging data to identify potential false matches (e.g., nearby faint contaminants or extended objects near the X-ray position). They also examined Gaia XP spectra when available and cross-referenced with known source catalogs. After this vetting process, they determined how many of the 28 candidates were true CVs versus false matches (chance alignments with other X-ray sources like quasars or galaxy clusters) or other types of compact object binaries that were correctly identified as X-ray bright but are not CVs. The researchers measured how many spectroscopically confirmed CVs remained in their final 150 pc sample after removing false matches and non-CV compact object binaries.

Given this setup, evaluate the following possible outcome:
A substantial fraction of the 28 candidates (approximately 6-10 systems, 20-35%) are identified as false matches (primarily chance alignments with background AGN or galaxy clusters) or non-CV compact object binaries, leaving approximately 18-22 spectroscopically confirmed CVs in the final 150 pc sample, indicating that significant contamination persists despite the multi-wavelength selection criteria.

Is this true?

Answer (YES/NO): NO